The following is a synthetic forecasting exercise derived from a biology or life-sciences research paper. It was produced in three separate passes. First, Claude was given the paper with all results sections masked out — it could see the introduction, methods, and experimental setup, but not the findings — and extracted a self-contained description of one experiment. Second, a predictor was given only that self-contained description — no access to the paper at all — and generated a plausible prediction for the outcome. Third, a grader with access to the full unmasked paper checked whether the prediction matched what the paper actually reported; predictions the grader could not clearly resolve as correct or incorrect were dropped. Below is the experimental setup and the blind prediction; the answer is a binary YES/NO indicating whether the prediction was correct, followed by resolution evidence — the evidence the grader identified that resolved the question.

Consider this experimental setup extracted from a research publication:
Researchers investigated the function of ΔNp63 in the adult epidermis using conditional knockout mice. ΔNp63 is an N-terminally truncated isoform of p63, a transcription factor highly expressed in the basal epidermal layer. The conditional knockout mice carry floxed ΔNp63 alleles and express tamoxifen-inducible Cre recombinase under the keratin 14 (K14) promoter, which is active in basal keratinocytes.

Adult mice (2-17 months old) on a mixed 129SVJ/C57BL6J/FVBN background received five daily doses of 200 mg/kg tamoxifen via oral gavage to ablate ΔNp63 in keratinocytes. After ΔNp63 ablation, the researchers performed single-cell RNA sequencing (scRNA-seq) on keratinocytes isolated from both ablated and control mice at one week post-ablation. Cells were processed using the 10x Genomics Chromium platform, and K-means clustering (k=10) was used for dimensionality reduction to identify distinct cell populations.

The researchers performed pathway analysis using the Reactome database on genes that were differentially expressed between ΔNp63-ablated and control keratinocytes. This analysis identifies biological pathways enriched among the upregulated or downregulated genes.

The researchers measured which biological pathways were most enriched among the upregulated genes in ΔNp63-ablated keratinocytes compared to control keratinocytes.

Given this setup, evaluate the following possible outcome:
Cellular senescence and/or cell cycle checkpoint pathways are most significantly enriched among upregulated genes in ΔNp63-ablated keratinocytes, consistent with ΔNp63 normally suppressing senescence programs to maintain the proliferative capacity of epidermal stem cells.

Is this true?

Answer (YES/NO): NO